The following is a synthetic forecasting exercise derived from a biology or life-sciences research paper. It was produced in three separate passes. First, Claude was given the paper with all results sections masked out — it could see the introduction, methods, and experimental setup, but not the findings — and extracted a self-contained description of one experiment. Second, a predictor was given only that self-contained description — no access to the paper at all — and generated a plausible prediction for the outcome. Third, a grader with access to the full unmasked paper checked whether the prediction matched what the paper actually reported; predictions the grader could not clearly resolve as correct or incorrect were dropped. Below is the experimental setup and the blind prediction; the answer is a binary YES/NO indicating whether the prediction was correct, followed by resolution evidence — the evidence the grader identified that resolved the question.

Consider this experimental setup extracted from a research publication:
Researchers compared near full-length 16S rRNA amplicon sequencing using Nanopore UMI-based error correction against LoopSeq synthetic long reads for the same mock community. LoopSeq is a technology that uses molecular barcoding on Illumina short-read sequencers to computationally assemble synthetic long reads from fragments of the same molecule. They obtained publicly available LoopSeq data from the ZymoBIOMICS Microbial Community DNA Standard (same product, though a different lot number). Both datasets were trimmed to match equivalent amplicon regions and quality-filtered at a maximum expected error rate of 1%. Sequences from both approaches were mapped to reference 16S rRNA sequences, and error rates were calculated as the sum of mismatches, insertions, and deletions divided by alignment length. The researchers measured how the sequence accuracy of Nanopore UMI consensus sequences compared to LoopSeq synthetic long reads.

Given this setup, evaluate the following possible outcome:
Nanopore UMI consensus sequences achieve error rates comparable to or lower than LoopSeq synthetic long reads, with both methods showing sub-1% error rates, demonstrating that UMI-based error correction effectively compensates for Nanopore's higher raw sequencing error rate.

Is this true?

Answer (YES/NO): YES